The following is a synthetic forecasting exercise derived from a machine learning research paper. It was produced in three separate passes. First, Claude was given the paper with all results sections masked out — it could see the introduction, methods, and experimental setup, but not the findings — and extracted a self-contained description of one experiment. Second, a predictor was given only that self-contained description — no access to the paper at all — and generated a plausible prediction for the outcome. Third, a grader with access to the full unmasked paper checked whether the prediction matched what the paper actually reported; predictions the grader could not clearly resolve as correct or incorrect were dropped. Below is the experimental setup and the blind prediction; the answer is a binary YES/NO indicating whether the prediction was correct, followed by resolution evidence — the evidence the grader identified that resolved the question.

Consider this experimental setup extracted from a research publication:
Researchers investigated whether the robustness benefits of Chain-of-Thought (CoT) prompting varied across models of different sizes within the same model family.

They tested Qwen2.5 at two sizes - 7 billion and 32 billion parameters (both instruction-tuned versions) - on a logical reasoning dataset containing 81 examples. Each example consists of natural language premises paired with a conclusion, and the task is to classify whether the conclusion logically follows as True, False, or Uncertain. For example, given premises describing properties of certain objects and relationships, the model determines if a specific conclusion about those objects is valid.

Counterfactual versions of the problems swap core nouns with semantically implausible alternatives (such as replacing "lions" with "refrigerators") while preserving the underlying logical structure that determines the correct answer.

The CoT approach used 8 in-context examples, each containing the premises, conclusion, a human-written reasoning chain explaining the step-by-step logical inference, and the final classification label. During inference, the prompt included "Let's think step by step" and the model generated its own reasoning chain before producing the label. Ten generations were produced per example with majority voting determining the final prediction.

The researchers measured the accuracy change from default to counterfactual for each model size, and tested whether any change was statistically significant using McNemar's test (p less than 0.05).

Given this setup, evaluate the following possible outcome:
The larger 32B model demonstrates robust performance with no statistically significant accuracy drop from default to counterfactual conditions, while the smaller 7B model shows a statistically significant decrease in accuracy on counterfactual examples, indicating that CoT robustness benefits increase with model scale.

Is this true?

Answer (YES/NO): NO